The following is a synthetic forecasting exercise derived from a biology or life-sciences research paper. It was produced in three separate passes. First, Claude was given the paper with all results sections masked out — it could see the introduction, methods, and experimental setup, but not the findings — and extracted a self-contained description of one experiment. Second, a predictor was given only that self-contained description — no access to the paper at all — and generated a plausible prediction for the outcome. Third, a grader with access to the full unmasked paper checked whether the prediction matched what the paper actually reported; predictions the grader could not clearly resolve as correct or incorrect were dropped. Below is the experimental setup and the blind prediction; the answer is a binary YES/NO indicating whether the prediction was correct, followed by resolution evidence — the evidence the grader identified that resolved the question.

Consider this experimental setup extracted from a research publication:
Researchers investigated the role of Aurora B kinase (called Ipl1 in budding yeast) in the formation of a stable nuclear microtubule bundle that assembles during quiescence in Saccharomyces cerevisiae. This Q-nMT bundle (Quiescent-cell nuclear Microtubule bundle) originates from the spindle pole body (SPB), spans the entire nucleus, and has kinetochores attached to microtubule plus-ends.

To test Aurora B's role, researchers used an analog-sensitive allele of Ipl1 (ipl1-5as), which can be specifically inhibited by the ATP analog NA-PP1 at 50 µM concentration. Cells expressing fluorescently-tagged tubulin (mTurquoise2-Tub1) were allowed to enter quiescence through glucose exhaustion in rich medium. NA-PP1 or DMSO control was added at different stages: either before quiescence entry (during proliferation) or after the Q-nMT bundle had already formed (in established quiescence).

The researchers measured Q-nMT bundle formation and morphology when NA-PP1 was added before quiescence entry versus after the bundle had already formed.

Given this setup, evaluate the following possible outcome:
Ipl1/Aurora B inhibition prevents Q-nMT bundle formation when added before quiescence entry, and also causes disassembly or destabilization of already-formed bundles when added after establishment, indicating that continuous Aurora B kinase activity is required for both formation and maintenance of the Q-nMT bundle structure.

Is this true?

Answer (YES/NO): NO